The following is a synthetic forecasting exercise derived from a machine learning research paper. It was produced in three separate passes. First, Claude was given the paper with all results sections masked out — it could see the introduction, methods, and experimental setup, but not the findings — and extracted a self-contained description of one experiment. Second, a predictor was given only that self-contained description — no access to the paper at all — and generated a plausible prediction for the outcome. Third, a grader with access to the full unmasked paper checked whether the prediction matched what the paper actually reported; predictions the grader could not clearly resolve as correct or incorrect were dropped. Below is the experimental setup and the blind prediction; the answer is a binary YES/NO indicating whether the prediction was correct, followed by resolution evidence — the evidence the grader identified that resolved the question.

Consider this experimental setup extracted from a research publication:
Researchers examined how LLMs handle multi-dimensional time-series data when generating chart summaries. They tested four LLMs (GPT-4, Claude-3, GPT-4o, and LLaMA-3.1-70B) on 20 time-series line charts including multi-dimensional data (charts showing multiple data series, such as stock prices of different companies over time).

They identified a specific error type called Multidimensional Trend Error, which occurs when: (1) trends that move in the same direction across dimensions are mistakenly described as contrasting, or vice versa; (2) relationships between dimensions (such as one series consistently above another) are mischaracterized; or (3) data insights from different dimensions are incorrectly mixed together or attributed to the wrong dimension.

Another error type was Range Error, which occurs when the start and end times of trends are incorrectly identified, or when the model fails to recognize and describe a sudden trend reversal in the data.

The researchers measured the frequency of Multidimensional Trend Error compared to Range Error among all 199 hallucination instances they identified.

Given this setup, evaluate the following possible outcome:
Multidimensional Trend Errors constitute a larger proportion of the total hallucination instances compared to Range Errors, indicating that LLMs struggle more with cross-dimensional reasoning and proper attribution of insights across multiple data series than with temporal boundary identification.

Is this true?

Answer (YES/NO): YES